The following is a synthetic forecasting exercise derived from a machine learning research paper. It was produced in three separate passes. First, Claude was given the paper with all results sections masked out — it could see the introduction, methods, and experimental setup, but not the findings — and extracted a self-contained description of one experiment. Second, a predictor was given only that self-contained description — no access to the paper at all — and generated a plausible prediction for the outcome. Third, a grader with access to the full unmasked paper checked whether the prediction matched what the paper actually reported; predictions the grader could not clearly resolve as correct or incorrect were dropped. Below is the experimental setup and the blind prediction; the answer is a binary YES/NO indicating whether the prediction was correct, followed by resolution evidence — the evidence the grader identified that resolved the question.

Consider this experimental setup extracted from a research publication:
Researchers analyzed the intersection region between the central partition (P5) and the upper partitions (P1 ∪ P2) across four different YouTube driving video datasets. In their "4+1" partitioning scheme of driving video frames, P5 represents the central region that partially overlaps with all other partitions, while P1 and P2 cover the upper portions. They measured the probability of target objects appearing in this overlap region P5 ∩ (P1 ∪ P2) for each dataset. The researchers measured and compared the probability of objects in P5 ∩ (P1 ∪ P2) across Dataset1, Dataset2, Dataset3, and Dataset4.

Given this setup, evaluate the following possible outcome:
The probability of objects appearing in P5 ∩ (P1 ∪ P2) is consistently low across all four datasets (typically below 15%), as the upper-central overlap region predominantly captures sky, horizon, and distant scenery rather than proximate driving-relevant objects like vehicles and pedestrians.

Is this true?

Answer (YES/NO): YES